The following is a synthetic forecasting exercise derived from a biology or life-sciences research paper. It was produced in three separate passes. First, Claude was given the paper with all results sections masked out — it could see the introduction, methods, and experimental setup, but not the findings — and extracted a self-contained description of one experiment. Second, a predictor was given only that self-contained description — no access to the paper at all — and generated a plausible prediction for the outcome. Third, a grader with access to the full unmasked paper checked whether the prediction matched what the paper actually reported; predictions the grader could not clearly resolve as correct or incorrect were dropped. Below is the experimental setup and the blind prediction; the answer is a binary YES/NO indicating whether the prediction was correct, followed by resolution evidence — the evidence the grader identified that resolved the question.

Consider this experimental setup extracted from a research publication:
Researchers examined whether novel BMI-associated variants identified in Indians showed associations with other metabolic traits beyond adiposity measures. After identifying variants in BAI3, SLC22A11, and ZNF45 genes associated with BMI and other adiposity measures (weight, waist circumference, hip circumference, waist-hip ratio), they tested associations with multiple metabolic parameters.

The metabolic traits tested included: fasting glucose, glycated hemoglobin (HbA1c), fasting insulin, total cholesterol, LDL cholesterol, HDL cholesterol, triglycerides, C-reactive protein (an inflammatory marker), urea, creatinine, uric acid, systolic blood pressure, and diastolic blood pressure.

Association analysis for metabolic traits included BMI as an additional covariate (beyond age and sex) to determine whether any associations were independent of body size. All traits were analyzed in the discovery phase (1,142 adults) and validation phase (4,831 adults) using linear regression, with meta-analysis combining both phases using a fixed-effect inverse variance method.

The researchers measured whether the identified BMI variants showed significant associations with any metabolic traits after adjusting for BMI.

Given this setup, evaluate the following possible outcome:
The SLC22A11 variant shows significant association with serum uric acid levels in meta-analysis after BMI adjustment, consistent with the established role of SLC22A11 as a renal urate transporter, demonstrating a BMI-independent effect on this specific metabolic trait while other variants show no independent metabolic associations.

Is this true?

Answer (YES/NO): NO